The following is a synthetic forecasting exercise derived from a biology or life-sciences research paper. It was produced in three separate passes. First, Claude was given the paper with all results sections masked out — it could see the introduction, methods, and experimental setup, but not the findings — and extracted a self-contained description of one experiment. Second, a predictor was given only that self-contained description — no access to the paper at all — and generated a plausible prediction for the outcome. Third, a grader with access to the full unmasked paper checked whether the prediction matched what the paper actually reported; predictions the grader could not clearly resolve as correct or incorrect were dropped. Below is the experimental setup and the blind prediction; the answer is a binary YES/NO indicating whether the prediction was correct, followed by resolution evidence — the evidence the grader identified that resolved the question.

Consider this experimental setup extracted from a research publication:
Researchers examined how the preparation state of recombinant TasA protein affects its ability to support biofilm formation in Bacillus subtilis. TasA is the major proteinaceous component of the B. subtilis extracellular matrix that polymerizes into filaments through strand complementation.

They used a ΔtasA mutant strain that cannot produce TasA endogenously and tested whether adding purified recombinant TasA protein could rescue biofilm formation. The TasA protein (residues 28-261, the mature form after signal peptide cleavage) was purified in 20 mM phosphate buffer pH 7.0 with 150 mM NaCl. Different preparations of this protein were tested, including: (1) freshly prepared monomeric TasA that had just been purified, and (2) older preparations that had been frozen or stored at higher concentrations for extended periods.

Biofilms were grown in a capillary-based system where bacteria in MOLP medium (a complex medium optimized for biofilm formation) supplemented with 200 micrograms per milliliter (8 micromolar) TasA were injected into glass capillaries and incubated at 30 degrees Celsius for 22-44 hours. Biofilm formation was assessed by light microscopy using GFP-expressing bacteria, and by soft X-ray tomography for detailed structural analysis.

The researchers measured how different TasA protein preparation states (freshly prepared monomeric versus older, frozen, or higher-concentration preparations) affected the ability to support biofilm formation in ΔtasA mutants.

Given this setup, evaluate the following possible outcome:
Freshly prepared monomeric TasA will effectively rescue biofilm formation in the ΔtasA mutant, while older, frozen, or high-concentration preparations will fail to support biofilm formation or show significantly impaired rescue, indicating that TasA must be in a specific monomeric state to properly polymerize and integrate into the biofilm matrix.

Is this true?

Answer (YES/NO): NO